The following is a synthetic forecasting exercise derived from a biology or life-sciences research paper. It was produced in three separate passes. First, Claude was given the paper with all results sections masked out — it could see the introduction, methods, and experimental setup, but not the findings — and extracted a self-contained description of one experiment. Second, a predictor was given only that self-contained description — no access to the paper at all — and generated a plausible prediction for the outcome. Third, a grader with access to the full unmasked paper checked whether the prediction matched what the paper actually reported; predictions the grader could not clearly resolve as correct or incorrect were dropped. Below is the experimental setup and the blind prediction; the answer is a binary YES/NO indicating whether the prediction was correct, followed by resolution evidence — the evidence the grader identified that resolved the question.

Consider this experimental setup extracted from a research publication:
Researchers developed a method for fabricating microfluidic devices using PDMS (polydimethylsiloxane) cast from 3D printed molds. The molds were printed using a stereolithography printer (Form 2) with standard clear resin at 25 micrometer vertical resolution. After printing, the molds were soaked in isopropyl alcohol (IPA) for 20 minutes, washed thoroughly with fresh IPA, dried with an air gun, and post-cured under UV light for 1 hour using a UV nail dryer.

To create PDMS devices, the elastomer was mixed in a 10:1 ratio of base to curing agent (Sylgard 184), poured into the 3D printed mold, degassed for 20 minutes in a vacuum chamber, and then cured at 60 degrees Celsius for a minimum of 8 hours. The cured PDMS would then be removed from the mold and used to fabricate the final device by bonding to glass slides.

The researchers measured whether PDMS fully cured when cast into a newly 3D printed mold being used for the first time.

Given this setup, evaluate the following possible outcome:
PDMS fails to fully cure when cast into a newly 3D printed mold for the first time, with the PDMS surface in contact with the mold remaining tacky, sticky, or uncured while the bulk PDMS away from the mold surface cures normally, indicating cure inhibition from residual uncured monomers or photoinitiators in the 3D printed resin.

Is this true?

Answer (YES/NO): NO